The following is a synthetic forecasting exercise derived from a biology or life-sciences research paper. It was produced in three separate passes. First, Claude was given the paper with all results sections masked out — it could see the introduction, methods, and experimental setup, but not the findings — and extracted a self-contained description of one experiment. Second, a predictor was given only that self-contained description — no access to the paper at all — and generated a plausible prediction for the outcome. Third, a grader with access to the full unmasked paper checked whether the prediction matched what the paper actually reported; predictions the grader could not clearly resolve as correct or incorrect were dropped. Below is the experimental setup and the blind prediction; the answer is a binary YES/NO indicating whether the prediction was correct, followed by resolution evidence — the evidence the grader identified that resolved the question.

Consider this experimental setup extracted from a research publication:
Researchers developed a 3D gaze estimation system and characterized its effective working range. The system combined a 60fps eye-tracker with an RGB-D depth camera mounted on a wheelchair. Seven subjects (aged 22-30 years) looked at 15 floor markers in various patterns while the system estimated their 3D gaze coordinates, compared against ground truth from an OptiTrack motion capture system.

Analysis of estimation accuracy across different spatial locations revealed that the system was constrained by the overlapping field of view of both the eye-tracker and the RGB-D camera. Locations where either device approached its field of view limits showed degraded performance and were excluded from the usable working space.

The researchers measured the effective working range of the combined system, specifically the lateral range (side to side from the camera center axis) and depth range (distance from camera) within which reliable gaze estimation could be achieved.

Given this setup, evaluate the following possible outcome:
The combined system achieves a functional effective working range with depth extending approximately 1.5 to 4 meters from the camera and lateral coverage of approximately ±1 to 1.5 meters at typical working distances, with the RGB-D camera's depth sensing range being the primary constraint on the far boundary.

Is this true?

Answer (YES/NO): NO